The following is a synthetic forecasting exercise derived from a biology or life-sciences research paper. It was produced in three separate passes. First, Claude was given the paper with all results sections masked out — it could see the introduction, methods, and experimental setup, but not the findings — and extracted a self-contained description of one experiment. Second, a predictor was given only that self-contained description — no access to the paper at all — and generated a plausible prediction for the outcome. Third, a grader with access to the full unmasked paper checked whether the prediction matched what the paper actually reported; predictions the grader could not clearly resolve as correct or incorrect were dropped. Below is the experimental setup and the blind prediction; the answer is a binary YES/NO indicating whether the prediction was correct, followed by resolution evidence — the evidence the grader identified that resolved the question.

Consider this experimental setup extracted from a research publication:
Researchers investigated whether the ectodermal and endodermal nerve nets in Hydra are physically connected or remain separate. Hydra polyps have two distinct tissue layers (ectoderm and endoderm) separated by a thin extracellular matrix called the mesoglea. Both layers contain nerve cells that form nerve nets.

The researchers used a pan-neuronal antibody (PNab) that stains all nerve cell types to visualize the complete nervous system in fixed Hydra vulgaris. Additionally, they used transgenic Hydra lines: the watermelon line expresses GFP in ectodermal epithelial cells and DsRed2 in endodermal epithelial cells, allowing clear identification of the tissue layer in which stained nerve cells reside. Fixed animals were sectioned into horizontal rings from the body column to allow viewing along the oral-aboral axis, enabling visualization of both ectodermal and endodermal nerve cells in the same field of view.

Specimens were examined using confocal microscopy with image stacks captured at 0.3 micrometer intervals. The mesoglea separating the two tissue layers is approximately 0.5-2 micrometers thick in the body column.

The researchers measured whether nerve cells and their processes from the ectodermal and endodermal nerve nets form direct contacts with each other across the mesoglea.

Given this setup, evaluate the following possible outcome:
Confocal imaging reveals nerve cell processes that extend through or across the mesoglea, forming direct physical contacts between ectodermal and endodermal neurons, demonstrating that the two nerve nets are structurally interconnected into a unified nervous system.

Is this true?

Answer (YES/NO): NO